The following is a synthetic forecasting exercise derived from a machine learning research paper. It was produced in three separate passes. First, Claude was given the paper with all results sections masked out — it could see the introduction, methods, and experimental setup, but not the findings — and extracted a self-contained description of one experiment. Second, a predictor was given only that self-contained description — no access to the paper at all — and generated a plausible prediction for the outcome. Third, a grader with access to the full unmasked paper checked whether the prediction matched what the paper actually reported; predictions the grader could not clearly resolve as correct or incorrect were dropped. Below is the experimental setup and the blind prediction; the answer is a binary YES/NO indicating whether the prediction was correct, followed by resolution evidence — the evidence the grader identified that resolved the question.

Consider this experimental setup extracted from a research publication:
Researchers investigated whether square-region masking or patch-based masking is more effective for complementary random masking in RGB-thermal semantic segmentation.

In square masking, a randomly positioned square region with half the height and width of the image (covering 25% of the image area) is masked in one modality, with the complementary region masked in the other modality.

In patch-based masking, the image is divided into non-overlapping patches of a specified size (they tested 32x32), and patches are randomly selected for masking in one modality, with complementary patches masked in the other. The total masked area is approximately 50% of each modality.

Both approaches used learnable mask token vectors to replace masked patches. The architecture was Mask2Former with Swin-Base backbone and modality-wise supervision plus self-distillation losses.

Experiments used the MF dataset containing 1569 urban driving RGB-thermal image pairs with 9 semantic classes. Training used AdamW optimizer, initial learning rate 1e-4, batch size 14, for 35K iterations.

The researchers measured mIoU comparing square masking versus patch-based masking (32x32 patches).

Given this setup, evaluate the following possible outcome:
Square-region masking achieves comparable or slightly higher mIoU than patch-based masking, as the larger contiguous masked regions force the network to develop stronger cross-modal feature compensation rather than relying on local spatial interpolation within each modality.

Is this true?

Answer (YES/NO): NO